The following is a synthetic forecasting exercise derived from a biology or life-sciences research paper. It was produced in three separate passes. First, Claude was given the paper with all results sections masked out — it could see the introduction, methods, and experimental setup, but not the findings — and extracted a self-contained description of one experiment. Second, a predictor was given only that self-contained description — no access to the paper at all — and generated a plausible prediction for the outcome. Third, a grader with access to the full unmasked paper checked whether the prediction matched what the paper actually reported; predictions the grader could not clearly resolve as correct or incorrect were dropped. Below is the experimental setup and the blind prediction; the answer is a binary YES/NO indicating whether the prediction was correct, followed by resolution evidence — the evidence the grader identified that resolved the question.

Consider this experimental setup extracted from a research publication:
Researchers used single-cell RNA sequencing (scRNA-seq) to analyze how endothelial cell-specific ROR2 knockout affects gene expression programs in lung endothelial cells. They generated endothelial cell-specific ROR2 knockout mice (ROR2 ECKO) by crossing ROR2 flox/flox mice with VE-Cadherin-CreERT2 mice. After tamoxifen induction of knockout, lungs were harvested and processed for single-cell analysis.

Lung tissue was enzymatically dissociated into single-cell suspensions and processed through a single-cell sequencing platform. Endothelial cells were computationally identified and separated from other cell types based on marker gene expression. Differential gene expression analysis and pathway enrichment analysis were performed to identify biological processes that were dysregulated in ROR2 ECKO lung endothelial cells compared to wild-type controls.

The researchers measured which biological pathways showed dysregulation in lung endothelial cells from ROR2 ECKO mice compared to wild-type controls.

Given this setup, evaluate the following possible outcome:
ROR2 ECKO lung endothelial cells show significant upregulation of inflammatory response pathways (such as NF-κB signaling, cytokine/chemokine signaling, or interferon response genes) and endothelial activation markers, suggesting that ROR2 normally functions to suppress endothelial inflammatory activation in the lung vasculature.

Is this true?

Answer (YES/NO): NO